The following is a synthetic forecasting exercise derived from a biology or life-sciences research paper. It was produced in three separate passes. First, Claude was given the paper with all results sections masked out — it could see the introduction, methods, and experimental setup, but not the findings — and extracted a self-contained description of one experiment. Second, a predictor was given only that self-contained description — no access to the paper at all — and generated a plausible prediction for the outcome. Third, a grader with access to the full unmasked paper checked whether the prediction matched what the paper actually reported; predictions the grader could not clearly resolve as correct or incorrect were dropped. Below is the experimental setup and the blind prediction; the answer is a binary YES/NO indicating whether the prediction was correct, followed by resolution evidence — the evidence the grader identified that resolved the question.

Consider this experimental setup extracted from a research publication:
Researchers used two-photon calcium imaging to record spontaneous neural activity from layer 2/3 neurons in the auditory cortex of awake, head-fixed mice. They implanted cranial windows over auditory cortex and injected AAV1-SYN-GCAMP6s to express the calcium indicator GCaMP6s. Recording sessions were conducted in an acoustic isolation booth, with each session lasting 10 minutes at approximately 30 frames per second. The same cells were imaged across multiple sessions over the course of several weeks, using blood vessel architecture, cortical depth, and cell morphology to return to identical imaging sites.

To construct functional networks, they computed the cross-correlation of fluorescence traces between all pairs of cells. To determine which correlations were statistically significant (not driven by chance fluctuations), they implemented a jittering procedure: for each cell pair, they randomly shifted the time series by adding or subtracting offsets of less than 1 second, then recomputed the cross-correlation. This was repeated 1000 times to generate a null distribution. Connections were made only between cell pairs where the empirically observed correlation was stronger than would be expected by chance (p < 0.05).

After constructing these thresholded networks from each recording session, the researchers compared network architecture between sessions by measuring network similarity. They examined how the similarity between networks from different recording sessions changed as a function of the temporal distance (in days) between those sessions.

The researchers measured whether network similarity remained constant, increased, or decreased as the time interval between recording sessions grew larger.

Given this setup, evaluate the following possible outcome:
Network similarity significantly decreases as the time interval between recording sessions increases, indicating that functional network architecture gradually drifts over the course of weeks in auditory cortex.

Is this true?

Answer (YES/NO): YES